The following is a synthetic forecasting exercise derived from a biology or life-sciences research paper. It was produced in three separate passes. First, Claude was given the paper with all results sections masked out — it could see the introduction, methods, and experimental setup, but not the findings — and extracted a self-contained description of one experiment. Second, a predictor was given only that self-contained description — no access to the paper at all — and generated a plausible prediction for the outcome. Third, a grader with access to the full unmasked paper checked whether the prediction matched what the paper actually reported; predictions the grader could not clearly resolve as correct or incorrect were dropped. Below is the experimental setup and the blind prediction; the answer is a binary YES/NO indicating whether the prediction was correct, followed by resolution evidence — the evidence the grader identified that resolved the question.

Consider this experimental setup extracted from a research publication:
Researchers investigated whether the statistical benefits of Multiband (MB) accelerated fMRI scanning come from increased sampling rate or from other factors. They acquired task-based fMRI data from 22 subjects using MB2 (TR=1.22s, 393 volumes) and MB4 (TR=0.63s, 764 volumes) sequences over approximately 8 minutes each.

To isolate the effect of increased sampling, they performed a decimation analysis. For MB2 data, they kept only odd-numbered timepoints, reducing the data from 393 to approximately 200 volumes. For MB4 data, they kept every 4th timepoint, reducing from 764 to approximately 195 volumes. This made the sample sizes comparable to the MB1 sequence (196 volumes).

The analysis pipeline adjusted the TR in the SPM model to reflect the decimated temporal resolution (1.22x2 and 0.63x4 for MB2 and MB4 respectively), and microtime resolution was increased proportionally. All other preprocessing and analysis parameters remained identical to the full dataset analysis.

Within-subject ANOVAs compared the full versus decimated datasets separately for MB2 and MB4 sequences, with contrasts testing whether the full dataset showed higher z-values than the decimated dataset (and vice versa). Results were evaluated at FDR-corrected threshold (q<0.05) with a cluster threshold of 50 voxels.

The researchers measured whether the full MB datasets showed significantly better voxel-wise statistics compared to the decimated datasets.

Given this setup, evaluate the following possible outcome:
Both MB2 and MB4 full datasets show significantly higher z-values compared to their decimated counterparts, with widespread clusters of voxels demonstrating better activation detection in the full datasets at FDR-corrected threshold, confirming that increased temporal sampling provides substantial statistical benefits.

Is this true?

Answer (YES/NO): NO